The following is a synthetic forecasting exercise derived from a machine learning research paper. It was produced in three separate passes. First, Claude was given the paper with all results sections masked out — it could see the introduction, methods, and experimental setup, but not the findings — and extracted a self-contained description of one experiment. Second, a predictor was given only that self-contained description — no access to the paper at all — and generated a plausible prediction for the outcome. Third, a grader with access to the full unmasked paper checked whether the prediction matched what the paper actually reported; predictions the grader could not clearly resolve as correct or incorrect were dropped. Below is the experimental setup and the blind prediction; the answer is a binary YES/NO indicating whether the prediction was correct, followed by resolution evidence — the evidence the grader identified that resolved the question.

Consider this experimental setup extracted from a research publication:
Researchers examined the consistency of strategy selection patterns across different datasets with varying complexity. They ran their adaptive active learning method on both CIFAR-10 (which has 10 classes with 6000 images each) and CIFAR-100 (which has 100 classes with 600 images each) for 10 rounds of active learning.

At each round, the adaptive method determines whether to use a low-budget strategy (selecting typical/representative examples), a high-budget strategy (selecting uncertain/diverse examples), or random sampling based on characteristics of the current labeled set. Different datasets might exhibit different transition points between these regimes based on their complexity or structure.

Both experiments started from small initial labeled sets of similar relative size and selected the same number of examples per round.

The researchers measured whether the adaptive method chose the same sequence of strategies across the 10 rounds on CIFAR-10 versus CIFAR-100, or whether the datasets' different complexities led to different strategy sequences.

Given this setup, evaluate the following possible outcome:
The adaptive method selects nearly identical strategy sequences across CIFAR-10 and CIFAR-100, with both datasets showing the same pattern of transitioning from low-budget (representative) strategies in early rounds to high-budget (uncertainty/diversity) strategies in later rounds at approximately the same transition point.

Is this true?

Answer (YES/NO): YES